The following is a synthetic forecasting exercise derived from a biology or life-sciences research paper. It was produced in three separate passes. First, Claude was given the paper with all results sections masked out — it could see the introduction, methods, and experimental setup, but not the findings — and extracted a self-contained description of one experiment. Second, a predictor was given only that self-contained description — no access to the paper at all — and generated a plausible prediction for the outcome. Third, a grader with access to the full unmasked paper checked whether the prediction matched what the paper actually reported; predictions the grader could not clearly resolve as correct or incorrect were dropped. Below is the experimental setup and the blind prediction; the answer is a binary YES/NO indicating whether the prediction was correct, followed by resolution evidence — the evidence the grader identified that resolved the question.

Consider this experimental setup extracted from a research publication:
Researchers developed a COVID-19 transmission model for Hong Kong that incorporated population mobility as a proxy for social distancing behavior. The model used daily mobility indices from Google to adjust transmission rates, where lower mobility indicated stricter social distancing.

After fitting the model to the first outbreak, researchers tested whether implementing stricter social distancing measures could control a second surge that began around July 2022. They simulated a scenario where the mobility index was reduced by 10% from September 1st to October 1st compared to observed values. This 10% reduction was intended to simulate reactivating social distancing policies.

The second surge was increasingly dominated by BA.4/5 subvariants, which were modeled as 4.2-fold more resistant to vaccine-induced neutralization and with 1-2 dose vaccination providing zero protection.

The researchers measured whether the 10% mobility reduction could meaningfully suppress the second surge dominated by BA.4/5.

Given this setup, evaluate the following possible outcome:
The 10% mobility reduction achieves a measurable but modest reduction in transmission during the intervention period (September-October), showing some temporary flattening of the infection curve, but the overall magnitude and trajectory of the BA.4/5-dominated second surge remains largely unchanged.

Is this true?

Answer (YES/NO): YES